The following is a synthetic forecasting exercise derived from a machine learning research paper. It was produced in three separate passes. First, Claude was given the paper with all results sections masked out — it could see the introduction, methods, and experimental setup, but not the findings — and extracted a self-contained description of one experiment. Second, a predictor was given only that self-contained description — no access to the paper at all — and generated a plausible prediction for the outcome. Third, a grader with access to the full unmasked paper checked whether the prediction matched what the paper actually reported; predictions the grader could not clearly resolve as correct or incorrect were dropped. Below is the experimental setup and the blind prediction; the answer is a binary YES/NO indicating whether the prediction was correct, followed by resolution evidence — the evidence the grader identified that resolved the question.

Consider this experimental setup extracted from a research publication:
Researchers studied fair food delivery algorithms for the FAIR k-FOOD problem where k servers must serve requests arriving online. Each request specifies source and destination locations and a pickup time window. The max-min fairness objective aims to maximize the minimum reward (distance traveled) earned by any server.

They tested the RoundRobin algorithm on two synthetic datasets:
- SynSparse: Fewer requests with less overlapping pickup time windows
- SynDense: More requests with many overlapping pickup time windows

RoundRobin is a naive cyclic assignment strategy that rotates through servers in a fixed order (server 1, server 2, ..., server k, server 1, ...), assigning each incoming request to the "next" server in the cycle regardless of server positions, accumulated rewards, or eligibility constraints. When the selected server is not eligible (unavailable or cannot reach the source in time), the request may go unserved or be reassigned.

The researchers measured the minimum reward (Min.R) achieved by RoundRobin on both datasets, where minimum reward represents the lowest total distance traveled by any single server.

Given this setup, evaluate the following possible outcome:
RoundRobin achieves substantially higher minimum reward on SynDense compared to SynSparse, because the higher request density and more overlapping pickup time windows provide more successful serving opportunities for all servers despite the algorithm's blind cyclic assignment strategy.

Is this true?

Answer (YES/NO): NO